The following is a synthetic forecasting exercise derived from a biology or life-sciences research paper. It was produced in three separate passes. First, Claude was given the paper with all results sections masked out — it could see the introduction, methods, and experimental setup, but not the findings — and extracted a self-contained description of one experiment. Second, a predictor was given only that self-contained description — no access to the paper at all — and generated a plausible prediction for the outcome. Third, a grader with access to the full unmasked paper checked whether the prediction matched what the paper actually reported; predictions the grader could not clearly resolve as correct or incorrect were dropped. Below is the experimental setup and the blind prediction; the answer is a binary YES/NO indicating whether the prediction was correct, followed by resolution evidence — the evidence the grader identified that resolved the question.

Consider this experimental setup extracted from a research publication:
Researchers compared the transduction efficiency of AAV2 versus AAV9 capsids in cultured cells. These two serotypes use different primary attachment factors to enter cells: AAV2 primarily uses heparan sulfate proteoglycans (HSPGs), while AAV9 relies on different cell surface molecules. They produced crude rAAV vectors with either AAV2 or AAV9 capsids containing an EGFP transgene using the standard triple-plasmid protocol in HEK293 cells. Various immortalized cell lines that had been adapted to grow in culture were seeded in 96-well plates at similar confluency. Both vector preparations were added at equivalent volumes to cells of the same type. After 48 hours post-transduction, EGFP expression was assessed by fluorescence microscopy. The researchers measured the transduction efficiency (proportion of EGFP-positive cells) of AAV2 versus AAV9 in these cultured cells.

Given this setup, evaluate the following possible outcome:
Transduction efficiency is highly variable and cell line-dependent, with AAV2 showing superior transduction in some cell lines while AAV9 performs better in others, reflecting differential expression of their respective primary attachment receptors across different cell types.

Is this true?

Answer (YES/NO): NO